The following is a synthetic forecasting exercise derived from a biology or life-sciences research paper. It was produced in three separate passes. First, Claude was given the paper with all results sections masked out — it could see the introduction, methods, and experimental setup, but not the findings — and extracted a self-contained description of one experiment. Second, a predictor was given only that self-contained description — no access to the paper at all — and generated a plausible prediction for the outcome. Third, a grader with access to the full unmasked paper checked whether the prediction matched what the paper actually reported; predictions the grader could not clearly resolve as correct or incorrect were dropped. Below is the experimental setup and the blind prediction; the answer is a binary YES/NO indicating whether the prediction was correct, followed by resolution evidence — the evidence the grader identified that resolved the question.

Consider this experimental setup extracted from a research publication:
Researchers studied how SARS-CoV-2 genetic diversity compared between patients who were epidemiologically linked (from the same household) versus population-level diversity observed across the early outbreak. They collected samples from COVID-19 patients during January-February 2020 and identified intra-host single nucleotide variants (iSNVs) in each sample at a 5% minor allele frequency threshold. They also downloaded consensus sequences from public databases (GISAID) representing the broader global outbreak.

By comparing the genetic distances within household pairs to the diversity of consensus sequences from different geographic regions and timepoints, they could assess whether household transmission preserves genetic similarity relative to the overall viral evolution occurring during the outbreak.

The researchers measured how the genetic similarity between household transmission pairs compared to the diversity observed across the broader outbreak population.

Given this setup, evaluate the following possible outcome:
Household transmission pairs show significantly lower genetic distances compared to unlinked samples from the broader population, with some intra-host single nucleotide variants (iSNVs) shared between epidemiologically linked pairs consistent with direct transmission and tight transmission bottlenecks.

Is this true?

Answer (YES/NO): YES